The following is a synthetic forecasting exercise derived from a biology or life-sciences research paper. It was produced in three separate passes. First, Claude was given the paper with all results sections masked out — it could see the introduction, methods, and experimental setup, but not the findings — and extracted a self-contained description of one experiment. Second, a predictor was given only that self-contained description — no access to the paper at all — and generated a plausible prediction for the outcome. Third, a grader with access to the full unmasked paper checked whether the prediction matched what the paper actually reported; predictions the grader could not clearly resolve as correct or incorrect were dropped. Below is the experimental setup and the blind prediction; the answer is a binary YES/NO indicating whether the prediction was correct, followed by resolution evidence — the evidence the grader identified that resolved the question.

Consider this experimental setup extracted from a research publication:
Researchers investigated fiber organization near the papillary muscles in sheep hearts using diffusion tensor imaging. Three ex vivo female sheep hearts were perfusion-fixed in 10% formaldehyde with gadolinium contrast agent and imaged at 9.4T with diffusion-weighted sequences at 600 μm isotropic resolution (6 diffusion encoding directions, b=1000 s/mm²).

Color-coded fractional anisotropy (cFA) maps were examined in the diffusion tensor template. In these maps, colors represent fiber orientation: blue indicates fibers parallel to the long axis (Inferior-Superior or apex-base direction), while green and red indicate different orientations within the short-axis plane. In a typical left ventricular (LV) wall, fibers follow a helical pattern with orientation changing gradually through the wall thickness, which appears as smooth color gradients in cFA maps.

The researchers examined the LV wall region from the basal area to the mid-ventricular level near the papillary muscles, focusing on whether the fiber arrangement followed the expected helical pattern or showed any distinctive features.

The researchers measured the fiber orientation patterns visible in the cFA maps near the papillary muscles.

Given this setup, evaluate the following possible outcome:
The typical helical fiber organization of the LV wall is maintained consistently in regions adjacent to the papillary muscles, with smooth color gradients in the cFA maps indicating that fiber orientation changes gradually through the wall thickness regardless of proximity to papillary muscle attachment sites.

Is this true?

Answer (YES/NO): NO